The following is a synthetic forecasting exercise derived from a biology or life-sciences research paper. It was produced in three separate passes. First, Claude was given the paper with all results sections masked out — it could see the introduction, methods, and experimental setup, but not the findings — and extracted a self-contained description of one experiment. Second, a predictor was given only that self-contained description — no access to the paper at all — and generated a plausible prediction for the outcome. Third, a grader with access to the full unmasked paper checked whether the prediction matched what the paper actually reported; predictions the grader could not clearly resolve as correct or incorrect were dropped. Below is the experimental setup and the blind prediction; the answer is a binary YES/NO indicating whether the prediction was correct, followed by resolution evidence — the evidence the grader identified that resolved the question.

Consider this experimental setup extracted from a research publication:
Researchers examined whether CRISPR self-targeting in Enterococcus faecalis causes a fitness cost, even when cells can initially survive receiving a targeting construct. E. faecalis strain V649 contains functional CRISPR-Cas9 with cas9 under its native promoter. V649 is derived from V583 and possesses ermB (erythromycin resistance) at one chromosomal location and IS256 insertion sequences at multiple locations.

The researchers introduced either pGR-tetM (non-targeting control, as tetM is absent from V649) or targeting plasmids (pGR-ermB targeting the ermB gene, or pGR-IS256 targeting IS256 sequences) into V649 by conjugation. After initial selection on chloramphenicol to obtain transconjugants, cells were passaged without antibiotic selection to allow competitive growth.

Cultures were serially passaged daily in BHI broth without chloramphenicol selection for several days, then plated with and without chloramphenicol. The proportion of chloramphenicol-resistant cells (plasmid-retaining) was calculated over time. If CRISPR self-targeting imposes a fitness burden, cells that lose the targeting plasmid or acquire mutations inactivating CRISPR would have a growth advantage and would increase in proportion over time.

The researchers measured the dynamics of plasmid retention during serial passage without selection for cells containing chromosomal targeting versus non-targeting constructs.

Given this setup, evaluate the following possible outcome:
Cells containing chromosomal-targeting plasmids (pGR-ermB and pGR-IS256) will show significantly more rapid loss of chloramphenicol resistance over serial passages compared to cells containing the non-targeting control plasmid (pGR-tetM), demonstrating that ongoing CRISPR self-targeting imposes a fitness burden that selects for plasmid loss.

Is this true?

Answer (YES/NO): YES